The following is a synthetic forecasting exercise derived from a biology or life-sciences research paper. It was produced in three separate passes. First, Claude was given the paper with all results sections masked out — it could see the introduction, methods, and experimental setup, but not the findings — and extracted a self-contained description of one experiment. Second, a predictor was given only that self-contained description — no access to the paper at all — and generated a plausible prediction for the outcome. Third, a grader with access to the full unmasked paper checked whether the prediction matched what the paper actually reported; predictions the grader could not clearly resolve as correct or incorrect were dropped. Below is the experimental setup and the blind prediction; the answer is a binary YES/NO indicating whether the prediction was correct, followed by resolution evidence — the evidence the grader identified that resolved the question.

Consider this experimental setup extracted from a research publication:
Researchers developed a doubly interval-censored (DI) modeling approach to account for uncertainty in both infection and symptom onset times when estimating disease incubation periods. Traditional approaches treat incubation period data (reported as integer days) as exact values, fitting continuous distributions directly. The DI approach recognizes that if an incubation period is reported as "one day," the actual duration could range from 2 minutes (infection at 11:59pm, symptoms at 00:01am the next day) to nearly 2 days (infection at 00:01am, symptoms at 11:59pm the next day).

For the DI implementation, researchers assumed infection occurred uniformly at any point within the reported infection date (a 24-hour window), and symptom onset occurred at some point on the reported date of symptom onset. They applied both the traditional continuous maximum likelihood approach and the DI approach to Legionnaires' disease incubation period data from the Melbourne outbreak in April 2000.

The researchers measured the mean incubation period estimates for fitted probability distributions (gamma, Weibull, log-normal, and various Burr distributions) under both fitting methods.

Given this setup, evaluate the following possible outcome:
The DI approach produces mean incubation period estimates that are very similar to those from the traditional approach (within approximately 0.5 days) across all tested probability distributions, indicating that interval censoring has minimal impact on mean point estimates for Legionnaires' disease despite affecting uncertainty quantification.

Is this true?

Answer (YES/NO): NO